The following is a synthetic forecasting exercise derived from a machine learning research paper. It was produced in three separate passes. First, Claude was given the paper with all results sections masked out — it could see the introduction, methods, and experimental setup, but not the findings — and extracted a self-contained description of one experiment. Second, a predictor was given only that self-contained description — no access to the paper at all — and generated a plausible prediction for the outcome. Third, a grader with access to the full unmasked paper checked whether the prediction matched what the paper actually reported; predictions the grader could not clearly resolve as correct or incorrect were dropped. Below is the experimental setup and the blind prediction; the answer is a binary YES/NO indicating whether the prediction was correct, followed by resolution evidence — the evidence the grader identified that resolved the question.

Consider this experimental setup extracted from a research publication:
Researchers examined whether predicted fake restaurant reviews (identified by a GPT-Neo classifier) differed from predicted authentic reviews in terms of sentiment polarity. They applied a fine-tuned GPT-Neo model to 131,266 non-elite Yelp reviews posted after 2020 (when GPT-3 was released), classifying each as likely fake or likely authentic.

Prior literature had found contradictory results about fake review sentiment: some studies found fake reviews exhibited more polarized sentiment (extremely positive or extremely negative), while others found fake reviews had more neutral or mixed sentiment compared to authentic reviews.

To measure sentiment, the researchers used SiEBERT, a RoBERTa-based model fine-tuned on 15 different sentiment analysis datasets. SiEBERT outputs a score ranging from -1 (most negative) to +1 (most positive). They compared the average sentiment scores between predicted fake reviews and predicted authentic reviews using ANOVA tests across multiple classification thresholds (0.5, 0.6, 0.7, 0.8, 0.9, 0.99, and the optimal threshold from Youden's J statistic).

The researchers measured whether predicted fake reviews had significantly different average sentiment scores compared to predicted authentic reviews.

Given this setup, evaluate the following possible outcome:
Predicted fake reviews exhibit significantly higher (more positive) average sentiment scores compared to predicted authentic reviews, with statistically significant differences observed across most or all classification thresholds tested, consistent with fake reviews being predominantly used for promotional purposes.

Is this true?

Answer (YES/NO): YES